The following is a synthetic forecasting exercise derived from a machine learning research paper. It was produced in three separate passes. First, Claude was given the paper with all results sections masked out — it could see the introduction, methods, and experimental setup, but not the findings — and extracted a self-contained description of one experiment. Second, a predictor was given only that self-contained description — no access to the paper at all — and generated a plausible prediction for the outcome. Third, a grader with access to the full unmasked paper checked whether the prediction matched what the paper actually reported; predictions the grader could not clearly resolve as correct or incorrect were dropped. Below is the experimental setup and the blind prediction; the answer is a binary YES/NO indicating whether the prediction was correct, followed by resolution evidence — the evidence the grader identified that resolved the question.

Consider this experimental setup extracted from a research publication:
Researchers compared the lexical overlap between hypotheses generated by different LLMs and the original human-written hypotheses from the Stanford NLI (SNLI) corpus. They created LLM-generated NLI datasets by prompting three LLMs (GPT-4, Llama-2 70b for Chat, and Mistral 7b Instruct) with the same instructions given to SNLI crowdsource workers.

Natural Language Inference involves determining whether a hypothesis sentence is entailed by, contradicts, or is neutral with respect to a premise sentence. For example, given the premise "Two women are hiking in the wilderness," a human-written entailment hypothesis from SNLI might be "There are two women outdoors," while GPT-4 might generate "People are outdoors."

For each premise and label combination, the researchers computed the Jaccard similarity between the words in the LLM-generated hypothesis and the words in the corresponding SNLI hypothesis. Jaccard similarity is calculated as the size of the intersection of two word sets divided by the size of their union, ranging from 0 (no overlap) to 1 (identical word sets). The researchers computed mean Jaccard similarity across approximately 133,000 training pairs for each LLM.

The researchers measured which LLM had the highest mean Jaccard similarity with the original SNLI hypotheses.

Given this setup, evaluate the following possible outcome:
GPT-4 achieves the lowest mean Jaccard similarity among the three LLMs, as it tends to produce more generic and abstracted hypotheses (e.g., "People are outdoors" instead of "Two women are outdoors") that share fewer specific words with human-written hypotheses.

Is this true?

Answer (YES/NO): NO